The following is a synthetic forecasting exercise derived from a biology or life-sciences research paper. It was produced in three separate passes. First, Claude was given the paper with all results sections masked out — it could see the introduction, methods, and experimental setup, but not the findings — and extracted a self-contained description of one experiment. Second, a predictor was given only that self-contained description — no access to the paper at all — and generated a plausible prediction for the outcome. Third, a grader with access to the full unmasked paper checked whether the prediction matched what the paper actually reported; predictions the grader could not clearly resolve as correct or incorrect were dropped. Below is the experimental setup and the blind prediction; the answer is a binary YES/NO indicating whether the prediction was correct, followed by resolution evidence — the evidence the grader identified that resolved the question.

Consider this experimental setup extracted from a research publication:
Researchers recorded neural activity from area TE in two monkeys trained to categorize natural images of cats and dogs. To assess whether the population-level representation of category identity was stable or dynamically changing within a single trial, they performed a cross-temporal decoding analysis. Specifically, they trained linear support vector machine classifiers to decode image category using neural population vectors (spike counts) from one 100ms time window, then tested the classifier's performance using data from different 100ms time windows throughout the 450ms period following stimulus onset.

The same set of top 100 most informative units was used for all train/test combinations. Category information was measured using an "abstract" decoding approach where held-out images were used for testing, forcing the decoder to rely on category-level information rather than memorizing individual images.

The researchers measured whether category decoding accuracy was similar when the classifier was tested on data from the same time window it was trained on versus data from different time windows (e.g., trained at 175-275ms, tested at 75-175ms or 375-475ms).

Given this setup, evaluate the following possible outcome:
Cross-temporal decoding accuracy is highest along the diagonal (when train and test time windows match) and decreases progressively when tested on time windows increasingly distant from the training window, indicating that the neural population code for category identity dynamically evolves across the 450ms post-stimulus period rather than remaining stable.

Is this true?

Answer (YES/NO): NO